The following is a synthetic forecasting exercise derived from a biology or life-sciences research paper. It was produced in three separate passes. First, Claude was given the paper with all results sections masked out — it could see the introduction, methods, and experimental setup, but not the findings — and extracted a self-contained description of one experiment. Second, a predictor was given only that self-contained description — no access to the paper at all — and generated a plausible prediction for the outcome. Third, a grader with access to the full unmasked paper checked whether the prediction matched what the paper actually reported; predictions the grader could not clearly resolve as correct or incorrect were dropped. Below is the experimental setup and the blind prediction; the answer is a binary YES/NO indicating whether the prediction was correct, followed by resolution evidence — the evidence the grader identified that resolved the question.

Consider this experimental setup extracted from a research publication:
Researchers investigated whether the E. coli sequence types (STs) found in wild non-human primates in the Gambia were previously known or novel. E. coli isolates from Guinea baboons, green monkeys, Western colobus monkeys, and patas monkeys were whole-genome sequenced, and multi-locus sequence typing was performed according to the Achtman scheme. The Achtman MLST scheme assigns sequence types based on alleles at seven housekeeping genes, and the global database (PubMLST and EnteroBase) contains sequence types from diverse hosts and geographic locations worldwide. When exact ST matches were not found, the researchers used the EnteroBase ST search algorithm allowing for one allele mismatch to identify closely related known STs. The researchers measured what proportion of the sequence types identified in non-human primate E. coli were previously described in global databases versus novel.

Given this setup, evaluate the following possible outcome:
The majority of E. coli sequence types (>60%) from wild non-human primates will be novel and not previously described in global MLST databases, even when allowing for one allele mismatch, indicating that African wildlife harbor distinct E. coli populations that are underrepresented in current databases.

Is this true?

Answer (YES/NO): NO